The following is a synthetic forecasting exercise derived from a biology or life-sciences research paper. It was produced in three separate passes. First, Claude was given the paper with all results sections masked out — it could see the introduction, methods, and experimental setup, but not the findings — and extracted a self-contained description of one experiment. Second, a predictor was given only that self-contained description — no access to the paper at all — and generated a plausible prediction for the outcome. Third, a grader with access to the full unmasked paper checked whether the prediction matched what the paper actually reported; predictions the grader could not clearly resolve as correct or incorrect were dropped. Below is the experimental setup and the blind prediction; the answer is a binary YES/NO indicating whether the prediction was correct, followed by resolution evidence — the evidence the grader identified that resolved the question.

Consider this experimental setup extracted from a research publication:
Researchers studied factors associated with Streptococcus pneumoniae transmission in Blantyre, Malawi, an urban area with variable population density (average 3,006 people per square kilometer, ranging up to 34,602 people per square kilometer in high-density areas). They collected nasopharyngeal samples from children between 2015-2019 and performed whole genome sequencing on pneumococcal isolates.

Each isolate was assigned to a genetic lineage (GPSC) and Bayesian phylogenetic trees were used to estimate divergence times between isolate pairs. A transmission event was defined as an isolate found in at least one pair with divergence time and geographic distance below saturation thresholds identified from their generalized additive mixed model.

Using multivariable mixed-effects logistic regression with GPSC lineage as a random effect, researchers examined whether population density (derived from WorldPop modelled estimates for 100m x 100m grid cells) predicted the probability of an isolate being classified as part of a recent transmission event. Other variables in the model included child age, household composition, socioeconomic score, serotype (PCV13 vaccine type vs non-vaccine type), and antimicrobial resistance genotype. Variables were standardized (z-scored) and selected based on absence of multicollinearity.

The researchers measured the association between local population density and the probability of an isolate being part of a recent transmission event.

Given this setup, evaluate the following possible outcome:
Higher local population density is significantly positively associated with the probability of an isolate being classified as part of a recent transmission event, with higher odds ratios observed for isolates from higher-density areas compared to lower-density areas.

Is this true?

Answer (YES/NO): YES